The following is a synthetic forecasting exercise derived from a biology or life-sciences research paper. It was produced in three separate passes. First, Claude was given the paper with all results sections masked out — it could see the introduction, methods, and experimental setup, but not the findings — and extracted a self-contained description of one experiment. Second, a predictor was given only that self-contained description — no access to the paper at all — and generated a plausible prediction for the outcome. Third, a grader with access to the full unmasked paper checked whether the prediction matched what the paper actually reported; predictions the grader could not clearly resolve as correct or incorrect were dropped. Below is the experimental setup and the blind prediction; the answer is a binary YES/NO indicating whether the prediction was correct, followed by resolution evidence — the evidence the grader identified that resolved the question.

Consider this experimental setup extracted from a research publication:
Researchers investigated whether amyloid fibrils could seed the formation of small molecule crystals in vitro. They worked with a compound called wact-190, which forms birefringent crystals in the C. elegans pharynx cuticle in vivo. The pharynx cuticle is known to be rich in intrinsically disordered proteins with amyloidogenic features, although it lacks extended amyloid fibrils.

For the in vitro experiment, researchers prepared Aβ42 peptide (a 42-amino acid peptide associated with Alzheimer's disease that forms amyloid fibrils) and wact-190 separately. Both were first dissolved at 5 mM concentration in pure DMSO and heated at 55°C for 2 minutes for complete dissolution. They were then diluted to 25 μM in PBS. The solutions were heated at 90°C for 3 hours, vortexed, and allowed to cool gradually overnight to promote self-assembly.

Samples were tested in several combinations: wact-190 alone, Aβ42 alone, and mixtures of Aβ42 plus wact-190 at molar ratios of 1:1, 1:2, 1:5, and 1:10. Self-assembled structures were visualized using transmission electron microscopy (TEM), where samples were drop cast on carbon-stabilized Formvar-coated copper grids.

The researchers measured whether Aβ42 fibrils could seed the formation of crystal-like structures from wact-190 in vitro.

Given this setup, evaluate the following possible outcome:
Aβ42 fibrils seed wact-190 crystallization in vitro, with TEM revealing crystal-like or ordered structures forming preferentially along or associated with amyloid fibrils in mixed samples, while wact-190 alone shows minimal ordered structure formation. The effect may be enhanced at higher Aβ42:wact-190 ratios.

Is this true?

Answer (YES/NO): NO